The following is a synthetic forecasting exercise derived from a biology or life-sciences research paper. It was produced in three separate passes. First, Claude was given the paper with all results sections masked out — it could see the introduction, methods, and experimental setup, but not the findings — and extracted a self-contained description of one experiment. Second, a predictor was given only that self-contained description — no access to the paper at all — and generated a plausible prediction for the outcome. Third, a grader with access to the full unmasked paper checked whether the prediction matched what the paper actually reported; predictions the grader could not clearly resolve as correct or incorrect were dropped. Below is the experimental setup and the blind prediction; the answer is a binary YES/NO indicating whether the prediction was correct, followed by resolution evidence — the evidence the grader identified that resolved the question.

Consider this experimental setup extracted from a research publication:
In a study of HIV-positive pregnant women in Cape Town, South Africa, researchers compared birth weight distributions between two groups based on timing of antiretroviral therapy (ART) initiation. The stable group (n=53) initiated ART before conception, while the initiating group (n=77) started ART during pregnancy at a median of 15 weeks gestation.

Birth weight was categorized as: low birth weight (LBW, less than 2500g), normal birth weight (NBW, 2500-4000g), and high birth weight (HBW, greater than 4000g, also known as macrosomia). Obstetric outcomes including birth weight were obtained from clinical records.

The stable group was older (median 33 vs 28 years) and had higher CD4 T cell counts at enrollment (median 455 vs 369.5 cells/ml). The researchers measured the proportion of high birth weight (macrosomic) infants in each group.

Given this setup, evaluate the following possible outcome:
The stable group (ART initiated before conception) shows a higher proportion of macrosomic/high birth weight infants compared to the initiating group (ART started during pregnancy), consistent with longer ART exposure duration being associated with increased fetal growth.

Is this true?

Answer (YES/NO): NO